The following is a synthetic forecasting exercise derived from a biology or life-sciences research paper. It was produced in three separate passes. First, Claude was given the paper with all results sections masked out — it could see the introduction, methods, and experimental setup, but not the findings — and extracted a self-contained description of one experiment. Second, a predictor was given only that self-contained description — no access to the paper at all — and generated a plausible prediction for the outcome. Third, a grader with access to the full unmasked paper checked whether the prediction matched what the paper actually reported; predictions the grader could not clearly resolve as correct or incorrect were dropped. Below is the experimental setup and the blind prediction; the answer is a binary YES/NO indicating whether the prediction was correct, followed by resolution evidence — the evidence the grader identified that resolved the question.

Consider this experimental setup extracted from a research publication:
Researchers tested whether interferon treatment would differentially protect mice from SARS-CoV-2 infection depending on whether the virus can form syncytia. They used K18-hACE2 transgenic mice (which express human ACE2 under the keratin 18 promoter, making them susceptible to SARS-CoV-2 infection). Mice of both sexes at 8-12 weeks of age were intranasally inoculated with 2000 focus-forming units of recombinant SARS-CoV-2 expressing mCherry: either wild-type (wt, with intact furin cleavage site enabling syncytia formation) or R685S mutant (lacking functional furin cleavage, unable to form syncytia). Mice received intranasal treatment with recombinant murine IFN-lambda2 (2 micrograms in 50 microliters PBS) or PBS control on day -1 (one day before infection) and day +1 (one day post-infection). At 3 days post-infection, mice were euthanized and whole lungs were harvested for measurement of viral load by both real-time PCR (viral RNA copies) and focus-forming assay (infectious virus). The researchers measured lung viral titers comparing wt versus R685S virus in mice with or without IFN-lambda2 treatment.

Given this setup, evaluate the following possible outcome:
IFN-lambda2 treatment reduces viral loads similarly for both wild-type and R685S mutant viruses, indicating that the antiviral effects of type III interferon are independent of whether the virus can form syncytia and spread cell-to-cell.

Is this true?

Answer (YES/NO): NO